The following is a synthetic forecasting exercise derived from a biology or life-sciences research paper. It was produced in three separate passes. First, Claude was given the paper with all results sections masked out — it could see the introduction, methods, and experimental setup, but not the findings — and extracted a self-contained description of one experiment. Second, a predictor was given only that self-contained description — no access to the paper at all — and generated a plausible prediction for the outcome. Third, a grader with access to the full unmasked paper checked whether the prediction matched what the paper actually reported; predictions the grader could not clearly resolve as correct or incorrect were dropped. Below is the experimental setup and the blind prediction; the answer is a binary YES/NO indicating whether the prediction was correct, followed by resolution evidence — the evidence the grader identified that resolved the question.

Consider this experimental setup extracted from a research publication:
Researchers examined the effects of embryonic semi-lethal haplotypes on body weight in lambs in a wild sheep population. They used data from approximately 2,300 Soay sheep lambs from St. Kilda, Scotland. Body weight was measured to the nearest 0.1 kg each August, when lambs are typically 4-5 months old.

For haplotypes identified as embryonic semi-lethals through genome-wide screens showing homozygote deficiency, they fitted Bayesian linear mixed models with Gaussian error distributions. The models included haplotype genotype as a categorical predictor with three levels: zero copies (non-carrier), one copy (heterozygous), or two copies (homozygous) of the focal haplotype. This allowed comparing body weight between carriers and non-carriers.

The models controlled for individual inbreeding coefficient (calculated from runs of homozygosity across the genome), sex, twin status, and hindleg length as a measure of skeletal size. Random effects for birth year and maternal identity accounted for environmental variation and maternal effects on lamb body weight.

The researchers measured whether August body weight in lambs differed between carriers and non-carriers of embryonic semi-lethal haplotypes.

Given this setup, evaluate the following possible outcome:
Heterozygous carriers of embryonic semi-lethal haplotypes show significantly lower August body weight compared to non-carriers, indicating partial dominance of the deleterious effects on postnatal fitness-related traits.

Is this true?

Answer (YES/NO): NO